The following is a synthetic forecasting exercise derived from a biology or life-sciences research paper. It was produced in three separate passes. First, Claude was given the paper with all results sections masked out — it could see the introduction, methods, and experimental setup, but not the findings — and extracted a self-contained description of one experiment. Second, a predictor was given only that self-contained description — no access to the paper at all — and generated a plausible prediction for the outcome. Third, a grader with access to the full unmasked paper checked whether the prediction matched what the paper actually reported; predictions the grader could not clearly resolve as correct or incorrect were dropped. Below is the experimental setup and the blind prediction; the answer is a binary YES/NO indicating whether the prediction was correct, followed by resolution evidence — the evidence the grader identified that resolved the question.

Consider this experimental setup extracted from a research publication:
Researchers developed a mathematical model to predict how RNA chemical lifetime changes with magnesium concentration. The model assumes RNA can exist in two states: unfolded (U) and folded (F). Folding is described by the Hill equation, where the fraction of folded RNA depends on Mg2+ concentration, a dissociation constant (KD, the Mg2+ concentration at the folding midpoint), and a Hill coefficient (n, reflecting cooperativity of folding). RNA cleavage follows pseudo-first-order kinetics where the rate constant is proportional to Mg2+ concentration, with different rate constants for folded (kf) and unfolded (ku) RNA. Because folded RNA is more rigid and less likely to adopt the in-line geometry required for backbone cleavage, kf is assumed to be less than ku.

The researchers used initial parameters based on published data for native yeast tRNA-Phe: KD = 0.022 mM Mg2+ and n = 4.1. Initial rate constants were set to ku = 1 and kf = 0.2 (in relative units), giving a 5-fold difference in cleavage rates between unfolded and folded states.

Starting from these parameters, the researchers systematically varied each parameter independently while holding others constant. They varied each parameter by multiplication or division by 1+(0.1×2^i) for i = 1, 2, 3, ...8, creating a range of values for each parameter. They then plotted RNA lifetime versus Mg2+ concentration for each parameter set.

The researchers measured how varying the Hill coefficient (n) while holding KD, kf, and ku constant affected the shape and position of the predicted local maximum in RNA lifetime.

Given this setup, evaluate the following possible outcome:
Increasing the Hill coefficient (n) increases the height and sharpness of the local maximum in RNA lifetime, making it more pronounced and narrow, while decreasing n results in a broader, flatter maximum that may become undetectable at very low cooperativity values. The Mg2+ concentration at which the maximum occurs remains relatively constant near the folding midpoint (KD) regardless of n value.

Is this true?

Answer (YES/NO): YES